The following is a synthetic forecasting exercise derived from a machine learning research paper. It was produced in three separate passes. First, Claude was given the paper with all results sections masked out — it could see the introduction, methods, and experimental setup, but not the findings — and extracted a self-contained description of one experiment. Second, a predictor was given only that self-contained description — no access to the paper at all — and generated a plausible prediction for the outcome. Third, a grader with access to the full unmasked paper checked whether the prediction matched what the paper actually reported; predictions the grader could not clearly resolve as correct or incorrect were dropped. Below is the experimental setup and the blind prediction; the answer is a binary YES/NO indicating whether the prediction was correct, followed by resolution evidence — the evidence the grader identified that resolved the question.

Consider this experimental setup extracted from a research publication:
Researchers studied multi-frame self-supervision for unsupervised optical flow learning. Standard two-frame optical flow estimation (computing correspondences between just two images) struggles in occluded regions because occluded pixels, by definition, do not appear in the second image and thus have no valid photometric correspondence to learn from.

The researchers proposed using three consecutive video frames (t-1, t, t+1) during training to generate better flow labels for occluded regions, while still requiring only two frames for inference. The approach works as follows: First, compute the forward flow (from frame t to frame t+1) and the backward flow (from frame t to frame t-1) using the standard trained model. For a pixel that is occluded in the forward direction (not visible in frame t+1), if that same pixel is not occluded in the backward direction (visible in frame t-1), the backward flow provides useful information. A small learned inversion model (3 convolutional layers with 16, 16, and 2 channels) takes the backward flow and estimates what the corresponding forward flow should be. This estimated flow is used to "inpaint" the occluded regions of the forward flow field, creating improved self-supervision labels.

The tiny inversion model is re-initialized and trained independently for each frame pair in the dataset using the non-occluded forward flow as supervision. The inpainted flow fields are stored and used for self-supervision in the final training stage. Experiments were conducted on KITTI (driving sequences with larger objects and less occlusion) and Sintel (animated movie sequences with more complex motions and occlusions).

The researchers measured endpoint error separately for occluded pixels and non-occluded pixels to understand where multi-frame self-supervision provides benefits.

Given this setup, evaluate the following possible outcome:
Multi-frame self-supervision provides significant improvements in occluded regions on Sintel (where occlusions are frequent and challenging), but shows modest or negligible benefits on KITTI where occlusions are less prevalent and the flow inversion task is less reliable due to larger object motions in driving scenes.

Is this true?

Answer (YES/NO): NO